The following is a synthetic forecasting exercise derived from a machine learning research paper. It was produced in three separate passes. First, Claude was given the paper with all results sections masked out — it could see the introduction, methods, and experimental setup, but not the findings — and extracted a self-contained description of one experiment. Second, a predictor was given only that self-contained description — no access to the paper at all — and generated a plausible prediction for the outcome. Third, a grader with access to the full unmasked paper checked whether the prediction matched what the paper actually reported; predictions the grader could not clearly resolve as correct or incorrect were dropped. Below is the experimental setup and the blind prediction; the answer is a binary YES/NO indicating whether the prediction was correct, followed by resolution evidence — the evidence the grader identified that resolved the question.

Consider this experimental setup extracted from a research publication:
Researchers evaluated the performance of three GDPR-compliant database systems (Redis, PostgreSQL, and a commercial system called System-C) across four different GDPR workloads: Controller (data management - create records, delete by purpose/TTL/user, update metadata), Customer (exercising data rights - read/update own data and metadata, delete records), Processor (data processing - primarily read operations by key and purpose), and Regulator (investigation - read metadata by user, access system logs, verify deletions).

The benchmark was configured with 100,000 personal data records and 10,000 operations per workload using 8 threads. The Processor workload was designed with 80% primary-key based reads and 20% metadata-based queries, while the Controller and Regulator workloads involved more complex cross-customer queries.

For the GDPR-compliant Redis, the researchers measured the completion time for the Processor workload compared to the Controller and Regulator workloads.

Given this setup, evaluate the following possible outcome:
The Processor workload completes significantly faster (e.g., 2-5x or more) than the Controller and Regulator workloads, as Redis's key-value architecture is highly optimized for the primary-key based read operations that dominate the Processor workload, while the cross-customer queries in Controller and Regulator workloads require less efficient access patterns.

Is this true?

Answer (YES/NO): YES